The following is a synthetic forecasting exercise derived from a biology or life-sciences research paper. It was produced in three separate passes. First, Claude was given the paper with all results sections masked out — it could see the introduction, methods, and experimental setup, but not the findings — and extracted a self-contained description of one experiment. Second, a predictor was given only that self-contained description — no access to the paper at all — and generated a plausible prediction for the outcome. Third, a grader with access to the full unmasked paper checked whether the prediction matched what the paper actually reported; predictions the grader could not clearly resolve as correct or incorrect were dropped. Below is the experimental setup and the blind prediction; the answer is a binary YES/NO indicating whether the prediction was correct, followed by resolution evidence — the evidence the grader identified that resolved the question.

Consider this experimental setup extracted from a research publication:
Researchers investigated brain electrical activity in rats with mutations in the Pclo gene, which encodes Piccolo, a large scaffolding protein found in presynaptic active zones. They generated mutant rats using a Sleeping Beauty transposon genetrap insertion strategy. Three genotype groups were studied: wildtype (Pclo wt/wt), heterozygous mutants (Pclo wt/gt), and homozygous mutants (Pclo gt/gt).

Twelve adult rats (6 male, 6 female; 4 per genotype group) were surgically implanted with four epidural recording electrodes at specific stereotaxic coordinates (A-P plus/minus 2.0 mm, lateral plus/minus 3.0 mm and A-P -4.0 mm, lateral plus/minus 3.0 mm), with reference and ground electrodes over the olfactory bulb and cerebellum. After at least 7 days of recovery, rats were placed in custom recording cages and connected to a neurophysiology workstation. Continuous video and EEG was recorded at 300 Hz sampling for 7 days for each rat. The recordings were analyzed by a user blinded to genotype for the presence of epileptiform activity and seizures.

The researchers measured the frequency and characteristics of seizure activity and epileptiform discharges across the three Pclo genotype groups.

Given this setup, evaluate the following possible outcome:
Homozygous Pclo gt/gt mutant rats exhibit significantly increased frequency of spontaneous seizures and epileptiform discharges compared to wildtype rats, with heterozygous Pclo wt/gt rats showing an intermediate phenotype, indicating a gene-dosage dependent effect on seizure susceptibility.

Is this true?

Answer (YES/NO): NO